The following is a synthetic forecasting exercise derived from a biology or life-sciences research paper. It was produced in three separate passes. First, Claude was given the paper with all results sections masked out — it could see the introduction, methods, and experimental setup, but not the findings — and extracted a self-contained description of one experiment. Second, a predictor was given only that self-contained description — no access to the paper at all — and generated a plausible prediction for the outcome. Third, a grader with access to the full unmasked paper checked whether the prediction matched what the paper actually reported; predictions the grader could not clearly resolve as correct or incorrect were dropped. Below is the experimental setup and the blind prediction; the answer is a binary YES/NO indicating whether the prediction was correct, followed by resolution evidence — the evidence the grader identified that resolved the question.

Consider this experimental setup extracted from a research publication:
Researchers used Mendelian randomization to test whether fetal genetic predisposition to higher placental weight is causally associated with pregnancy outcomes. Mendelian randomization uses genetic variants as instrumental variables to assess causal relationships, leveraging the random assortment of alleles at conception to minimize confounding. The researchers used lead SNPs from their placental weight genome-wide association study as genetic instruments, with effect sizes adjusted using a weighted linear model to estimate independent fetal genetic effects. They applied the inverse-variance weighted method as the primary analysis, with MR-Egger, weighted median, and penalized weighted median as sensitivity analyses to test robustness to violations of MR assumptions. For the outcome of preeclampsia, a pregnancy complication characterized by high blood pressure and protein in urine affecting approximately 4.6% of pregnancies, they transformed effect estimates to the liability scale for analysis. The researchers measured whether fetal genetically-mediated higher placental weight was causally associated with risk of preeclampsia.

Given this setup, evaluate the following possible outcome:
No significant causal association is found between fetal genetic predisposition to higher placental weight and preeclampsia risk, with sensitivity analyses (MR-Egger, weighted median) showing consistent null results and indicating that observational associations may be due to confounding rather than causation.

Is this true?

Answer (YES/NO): NO